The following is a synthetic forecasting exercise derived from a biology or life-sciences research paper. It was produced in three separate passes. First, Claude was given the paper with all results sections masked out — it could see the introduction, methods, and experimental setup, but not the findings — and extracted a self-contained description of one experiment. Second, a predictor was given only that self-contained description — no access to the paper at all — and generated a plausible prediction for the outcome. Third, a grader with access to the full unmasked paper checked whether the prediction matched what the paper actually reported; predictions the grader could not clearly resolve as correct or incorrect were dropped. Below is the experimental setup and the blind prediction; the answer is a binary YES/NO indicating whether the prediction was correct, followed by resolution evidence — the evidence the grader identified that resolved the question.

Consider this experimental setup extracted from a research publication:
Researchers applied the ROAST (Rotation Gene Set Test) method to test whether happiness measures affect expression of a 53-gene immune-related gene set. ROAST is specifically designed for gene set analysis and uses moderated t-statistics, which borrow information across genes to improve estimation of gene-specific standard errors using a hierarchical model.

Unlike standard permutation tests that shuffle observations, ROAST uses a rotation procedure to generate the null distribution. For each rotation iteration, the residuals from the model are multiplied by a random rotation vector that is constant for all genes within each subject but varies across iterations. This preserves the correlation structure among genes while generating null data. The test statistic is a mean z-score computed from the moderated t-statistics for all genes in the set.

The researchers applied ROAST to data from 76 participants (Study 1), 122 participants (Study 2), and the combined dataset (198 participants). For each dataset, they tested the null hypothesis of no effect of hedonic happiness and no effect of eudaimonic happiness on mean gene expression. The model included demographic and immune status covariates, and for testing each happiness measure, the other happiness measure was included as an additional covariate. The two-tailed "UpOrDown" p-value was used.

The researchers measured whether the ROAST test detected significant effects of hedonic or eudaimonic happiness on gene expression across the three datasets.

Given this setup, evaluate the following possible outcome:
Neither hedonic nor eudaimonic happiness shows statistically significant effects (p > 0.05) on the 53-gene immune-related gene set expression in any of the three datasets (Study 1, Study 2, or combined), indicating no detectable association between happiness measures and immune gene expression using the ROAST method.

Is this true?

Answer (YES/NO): YES